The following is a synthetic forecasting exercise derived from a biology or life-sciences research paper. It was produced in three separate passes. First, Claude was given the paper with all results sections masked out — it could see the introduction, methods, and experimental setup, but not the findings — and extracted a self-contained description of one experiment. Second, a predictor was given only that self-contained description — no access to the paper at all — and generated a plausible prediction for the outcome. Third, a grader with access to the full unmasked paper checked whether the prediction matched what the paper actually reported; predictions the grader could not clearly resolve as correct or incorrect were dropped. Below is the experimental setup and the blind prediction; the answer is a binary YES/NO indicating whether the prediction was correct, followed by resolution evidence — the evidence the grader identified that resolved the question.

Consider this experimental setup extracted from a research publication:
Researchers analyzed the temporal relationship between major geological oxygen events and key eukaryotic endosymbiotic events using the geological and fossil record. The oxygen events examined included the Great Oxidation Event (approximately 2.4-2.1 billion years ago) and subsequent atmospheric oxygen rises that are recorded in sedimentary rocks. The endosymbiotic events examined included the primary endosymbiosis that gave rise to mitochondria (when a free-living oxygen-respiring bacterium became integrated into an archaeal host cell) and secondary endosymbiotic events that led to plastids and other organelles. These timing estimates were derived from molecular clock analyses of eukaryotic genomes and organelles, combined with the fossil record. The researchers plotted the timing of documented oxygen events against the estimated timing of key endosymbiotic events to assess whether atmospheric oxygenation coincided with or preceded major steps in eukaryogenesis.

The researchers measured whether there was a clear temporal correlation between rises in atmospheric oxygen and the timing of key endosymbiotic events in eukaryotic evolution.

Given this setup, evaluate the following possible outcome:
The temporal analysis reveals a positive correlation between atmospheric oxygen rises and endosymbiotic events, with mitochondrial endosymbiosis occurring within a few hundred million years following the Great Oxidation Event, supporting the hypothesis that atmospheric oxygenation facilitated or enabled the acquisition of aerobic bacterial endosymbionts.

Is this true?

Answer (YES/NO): NO